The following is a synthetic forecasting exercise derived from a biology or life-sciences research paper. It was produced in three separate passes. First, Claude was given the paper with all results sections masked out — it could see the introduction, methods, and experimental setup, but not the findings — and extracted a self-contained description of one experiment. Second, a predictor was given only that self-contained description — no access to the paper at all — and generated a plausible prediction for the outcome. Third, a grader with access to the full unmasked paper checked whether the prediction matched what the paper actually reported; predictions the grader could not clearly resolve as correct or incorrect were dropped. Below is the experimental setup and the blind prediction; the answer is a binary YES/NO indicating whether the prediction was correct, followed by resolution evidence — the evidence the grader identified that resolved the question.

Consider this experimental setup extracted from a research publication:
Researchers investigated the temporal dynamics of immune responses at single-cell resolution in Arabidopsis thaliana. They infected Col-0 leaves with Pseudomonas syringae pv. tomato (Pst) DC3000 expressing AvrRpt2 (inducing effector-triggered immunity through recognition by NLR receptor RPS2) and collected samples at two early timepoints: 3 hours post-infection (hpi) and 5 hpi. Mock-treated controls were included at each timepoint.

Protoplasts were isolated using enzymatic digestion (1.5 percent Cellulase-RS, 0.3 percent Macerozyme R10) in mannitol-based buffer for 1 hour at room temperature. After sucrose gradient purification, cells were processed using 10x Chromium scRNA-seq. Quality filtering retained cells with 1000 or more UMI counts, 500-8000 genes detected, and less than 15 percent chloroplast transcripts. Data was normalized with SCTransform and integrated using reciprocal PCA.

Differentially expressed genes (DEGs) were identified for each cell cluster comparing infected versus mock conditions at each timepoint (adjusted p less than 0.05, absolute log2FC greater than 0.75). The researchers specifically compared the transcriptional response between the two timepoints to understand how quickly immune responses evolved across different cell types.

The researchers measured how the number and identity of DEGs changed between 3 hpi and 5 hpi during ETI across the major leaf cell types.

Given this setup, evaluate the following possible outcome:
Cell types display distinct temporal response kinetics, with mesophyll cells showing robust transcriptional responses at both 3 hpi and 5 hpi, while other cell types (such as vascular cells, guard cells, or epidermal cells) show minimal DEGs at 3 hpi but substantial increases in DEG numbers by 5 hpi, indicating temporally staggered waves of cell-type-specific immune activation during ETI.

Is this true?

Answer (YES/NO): NO